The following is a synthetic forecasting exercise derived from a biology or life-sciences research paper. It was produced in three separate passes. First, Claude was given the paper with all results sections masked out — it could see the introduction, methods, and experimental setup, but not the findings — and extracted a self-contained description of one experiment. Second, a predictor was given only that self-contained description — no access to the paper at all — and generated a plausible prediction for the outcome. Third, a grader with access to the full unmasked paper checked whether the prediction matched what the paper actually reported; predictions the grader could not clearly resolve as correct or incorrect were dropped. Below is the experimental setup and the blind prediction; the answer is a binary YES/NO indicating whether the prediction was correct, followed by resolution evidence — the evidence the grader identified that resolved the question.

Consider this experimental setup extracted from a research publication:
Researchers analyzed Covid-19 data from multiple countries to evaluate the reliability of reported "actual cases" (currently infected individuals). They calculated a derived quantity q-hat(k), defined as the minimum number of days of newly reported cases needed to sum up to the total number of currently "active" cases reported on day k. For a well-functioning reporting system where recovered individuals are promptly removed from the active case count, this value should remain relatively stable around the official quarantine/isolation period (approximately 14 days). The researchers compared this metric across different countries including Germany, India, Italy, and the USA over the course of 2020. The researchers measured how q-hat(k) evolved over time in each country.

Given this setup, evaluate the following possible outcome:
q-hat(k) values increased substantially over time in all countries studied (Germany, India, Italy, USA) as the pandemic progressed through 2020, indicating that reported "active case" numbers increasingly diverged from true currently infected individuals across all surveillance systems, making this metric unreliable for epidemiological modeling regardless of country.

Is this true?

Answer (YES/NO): NO